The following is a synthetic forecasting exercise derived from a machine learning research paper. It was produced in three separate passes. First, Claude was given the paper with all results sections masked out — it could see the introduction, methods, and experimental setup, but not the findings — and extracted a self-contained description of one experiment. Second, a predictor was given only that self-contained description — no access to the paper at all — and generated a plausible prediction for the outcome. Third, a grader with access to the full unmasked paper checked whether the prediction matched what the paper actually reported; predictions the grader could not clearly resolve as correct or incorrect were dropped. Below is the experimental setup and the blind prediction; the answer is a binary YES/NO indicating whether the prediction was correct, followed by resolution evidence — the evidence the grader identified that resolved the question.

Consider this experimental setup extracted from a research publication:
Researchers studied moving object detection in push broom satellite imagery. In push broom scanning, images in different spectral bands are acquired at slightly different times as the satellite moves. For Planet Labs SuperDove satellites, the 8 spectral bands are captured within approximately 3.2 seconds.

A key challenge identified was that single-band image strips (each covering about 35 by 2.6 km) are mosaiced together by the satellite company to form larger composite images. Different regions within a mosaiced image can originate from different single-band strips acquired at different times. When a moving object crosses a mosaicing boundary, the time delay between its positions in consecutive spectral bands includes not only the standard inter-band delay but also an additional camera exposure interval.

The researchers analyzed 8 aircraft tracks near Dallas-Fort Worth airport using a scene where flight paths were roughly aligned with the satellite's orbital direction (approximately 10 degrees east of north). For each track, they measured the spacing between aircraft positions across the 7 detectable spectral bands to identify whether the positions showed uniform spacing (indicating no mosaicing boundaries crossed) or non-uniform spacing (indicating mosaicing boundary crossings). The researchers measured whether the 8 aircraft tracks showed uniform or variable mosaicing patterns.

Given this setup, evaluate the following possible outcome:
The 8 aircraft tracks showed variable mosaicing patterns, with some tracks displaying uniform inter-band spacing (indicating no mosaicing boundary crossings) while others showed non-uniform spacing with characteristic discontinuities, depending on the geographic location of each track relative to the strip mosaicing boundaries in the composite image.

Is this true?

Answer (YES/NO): YES